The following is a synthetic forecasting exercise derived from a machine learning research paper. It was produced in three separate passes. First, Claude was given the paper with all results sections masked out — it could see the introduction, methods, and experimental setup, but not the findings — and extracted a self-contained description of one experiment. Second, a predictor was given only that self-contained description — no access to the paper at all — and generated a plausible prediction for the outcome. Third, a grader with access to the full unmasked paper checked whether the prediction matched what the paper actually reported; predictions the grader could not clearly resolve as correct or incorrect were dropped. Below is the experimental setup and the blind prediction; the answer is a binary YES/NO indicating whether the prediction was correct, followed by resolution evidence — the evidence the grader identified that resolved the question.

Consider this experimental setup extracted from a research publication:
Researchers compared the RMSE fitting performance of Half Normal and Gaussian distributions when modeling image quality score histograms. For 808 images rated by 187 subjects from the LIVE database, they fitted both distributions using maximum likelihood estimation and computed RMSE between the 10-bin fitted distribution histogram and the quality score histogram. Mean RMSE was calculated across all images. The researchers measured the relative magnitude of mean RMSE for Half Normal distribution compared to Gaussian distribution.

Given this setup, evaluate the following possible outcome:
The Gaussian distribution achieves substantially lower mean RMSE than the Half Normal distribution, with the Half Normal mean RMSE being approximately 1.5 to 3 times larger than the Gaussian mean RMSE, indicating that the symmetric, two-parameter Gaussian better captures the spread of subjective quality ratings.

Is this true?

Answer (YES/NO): NO